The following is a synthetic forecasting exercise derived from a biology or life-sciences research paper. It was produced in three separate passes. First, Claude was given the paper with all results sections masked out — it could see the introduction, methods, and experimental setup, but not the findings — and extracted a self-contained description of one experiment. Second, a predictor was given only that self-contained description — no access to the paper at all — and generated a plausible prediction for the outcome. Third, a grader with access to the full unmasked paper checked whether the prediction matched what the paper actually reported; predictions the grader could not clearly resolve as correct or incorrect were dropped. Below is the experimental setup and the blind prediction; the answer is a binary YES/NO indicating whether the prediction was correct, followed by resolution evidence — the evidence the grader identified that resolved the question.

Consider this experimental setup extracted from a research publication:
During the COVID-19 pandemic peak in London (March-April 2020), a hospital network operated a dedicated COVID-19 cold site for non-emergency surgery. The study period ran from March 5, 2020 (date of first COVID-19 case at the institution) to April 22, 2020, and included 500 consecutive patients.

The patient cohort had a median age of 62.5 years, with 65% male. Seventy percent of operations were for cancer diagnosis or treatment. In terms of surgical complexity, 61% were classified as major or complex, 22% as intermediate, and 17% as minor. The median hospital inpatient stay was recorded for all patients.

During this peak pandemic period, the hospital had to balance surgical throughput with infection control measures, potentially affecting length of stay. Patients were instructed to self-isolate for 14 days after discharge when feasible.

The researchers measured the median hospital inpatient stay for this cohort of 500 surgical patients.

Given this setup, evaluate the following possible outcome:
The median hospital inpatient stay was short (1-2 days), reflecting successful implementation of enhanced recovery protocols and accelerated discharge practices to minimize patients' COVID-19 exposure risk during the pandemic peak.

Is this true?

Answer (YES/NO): YES